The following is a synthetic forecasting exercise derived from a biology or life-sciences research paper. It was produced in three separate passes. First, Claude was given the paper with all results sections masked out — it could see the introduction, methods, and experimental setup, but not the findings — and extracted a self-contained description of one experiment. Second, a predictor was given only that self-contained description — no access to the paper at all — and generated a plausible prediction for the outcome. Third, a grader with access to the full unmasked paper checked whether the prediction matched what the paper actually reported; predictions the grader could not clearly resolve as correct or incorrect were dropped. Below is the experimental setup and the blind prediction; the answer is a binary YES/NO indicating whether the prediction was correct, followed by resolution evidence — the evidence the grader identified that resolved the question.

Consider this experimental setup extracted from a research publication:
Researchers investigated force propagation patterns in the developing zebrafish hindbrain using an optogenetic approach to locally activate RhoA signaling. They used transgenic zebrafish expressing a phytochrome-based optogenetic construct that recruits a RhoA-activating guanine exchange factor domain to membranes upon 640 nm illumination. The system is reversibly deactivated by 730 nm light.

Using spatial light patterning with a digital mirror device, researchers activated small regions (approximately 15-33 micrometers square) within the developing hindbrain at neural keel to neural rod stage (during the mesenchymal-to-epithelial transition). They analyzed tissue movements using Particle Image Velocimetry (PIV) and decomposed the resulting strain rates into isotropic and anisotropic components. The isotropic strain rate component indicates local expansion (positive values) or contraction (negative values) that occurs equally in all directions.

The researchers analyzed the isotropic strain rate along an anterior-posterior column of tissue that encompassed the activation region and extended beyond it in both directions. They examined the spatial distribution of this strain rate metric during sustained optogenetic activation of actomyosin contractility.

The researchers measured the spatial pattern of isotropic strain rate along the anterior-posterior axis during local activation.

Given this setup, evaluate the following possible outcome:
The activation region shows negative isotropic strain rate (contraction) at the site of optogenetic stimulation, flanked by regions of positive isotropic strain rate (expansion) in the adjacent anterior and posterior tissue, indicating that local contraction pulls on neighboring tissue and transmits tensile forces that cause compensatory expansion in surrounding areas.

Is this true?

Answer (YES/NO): NO